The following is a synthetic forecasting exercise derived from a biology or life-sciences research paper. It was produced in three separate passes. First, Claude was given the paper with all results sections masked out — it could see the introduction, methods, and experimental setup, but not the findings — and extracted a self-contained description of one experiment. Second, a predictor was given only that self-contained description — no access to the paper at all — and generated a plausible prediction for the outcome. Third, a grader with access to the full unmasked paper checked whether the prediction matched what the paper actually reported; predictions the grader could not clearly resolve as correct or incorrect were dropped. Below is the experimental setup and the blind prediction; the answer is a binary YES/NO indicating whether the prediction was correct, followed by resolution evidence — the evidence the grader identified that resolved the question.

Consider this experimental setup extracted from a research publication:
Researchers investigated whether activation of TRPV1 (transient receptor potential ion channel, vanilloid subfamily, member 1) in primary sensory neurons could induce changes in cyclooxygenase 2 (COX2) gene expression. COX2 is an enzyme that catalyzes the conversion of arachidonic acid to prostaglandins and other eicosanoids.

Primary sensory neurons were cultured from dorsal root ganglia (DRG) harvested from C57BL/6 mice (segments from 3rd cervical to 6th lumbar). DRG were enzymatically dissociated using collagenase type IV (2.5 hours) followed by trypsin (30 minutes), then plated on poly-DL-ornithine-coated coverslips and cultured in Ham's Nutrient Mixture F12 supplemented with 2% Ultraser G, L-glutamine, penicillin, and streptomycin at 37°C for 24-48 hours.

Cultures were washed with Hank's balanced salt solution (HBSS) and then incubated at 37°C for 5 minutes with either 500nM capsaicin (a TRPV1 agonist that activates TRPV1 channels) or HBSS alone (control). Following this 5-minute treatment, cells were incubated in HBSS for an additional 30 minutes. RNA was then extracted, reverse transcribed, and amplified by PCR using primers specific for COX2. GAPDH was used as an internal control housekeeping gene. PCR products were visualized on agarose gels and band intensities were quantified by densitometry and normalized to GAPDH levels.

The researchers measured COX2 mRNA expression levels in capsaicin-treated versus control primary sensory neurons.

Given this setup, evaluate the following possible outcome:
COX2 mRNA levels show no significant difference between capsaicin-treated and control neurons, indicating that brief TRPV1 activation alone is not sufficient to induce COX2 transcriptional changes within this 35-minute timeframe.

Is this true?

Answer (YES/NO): NO